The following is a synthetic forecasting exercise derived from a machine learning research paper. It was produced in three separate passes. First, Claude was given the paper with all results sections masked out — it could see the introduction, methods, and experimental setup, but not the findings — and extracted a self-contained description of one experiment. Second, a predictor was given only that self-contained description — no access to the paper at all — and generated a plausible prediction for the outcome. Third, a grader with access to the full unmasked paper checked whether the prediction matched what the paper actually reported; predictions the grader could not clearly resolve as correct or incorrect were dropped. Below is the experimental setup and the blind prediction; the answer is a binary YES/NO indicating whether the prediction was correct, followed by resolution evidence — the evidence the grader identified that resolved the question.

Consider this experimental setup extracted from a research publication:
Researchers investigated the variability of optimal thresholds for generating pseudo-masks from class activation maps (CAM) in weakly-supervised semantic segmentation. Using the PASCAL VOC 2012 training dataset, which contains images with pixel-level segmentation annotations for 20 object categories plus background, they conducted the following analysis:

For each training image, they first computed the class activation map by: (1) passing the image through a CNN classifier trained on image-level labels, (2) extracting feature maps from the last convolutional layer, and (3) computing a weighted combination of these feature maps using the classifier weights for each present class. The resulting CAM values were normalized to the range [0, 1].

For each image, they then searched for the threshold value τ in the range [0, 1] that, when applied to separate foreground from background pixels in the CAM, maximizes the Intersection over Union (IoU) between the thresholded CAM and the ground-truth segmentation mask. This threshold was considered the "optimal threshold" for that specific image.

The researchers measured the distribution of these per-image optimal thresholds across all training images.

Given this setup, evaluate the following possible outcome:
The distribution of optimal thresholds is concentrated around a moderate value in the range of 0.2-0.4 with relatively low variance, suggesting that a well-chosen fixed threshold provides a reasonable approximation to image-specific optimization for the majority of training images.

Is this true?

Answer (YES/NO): NO